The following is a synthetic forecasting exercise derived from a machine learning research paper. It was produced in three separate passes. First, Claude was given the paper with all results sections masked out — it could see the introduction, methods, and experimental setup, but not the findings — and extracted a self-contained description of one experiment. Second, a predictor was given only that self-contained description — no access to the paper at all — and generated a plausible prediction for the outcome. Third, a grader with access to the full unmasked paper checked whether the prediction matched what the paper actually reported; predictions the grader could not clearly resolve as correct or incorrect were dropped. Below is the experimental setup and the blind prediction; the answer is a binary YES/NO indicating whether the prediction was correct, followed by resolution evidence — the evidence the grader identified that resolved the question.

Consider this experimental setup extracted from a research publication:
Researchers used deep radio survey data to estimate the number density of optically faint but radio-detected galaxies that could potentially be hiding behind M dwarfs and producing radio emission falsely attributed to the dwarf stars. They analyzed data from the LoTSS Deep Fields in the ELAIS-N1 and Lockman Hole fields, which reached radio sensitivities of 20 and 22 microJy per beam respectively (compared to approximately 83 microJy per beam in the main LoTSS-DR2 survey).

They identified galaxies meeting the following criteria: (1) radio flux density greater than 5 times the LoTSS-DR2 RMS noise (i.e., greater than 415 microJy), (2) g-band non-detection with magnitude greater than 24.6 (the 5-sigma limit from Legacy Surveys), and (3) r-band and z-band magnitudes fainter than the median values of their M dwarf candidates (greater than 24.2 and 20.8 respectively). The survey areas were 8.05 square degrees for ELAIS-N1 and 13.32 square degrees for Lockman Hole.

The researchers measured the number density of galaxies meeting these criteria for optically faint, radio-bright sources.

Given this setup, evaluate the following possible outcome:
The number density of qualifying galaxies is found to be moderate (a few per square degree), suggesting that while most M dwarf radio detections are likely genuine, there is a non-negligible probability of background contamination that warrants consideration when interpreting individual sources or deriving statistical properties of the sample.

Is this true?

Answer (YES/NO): NO